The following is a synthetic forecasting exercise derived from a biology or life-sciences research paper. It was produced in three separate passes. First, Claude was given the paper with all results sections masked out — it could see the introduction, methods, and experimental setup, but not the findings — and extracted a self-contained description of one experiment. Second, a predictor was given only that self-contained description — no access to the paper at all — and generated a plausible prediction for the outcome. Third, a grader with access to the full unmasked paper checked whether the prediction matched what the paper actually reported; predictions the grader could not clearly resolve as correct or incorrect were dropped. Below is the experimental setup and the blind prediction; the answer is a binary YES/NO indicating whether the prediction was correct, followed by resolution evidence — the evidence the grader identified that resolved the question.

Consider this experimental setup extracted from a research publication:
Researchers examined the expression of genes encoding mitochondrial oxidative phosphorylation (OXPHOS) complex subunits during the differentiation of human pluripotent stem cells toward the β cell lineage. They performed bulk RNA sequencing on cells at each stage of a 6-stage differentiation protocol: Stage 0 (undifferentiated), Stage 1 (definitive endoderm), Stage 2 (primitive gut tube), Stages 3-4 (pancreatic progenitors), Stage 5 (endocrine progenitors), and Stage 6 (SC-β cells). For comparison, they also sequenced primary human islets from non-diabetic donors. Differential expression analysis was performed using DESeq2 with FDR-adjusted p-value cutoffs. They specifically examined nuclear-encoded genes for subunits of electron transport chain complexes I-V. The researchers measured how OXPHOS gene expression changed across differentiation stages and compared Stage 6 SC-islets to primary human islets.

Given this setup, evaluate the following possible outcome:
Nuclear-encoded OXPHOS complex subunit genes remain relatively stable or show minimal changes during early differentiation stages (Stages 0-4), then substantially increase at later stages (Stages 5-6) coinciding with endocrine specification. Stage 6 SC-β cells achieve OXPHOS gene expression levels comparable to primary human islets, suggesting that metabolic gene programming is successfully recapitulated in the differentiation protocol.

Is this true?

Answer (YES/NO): NO